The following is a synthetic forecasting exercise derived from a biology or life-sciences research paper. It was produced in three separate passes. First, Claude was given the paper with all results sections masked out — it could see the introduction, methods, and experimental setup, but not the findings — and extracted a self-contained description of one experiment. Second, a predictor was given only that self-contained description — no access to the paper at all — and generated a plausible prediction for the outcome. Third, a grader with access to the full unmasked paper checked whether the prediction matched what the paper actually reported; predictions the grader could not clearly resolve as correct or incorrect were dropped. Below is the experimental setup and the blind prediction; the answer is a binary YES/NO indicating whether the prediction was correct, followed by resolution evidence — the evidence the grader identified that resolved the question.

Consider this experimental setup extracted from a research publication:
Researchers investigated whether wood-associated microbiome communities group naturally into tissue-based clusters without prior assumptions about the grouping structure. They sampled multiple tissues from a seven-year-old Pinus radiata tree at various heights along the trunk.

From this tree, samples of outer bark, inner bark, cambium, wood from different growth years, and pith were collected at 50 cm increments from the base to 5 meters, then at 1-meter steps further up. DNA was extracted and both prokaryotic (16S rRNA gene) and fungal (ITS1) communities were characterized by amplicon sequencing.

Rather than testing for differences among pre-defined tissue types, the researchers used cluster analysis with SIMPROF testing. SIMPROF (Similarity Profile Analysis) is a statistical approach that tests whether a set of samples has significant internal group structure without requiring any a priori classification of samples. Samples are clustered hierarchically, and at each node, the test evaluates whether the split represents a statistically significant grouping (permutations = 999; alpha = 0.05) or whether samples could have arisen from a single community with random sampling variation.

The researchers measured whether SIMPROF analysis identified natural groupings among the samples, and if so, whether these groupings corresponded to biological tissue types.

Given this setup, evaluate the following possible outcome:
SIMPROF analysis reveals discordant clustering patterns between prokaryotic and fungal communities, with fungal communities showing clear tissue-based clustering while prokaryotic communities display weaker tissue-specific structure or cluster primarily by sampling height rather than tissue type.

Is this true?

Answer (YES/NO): NO